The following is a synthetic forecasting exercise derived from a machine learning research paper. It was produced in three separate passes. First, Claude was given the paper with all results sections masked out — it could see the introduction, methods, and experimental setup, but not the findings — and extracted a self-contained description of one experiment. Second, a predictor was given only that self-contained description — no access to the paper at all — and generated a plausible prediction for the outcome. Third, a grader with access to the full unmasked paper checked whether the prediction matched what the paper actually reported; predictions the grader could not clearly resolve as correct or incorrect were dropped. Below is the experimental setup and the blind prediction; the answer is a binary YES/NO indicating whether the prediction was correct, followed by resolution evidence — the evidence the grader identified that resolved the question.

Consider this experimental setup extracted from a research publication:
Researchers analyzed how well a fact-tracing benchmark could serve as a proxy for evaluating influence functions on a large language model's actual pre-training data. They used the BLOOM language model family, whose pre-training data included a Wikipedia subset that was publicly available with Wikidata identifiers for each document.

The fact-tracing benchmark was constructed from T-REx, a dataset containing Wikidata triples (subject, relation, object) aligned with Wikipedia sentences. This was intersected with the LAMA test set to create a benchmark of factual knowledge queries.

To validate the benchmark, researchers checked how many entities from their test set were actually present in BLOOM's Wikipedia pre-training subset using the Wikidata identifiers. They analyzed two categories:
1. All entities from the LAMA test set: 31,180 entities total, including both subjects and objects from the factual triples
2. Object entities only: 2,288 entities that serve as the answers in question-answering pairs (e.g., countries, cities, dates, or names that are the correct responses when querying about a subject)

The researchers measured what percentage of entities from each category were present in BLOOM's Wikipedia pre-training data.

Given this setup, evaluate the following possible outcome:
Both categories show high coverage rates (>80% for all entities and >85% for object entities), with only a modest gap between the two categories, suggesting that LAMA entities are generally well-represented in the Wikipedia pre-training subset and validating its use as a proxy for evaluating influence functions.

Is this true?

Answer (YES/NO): NO